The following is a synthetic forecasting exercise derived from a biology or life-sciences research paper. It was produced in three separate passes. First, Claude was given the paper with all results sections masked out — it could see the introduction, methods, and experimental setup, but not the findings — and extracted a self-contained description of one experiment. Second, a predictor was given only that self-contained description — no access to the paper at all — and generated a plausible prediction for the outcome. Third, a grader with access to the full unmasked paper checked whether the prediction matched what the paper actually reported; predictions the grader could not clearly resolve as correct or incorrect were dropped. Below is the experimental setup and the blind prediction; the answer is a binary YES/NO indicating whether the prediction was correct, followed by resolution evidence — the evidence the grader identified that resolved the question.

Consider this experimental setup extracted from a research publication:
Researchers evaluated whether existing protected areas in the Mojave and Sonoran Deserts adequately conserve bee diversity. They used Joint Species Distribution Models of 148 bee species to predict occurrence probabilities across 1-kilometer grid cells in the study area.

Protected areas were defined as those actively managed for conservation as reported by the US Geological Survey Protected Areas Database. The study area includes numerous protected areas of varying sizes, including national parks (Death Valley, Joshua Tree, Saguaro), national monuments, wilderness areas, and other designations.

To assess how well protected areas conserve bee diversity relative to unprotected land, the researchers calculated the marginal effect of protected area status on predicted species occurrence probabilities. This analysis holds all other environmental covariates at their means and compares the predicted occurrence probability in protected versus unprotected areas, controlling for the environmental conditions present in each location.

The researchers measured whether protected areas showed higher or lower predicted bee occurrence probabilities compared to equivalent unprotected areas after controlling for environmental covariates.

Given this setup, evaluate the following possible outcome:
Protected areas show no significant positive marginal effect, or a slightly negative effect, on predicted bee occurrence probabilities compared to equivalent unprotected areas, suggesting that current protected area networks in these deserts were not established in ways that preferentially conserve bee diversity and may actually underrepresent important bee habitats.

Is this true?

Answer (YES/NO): YES